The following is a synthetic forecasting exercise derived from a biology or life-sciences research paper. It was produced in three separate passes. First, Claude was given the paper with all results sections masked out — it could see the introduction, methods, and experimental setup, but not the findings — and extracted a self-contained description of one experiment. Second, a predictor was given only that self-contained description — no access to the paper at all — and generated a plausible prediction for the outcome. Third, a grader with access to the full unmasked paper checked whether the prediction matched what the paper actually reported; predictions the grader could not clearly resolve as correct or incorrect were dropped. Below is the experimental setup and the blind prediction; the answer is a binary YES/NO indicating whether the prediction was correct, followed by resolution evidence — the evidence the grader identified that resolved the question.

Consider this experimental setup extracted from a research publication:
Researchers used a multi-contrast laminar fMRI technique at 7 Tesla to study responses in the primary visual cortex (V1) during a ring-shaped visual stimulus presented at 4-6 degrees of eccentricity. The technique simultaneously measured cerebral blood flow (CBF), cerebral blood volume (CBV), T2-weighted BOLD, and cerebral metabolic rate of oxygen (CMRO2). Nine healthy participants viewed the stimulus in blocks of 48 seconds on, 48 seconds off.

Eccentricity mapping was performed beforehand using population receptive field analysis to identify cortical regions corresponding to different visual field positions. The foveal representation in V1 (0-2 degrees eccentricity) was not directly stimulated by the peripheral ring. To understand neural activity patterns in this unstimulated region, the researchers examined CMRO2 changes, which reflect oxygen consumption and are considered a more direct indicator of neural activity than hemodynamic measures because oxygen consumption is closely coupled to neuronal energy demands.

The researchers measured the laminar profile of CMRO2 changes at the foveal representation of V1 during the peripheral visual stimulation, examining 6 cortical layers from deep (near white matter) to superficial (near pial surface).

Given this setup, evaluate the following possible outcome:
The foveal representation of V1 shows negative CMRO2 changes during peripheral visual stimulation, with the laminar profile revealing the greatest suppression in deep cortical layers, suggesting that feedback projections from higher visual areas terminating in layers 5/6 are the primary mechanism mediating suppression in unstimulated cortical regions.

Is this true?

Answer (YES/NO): NO